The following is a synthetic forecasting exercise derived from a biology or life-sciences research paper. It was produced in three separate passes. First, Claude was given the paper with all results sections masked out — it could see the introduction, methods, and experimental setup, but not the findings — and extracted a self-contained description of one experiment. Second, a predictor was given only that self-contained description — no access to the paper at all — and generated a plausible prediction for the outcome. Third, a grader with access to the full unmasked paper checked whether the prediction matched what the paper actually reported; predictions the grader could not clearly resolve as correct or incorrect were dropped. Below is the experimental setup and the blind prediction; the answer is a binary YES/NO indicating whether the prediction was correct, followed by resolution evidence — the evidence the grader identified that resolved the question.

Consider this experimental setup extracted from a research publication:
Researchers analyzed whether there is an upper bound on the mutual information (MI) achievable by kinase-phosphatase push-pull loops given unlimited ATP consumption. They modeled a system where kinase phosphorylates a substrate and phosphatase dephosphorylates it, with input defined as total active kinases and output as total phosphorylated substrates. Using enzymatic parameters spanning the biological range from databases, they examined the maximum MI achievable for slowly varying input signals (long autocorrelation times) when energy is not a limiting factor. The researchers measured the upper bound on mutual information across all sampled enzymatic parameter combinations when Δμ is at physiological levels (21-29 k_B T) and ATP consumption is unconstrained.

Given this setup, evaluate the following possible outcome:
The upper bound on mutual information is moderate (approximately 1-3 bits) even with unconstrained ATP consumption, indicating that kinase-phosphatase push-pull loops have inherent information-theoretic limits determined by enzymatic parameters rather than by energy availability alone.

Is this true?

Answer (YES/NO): NO